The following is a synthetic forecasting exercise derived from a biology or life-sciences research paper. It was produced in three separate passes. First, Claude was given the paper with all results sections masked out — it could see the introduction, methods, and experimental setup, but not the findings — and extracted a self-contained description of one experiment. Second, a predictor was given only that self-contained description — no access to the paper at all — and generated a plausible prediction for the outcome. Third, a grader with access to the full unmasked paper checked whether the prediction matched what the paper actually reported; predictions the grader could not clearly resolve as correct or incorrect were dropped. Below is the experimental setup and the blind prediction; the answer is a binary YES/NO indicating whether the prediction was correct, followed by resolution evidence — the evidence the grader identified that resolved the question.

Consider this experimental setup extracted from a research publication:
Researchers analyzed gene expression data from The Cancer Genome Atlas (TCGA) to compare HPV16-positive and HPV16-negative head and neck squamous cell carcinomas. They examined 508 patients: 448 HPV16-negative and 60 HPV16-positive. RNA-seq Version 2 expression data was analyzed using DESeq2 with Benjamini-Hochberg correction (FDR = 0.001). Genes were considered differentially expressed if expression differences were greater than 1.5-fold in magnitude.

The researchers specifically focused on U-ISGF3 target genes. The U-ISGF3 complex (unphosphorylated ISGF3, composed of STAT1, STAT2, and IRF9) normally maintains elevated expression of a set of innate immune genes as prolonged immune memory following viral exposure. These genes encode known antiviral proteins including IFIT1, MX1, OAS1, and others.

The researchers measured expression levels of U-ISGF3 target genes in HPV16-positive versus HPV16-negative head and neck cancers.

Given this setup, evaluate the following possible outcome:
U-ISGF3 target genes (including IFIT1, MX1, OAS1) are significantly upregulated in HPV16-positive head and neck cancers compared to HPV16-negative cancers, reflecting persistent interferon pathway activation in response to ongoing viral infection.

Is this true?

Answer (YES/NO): NO